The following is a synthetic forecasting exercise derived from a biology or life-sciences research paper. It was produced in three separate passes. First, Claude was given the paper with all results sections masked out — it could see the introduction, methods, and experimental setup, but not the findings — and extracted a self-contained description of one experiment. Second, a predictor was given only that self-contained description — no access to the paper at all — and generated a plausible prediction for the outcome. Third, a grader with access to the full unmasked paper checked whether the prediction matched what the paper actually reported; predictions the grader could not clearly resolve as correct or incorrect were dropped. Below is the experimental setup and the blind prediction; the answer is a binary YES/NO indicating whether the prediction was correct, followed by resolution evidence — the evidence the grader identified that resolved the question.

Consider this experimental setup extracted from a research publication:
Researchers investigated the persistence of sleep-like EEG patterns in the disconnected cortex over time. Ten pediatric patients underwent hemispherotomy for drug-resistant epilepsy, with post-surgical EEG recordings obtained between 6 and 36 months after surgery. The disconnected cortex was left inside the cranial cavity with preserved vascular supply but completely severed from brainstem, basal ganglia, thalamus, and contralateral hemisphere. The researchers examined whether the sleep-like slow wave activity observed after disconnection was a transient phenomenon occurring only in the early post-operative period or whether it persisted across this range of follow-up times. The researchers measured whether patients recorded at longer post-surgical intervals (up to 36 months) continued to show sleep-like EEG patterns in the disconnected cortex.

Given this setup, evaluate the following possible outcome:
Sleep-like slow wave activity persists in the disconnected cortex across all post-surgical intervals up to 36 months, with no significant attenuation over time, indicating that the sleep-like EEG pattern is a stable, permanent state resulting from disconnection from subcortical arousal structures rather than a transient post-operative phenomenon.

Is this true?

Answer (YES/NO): YES